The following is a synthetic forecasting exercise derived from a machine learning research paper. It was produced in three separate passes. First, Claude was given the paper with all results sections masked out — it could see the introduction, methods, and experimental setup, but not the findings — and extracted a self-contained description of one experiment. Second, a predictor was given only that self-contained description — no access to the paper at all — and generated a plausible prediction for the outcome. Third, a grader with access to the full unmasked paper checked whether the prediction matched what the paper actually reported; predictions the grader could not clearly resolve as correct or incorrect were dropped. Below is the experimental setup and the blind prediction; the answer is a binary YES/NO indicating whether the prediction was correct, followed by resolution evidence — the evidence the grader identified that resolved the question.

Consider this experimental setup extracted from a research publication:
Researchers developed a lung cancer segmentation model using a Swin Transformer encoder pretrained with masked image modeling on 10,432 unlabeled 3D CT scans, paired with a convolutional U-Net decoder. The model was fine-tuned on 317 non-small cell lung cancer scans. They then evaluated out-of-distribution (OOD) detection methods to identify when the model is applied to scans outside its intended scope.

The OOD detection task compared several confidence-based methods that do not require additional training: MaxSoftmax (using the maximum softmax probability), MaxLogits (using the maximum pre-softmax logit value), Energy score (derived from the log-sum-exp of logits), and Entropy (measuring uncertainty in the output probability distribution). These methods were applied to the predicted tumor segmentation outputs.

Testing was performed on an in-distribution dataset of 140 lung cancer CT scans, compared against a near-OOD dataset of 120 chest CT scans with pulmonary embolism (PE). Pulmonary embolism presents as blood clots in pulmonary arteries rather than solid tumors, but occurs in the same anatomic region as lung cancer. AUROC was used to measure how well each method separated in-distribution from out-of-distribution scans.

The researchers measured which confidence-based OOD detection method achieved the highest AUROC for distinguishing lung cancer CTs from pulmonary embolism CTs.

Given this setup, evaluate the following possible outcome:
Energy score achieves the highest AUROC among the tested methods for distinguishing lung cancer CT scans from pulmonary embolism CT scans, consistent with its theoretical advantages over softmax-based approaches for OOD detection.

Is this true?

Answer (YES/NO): YES